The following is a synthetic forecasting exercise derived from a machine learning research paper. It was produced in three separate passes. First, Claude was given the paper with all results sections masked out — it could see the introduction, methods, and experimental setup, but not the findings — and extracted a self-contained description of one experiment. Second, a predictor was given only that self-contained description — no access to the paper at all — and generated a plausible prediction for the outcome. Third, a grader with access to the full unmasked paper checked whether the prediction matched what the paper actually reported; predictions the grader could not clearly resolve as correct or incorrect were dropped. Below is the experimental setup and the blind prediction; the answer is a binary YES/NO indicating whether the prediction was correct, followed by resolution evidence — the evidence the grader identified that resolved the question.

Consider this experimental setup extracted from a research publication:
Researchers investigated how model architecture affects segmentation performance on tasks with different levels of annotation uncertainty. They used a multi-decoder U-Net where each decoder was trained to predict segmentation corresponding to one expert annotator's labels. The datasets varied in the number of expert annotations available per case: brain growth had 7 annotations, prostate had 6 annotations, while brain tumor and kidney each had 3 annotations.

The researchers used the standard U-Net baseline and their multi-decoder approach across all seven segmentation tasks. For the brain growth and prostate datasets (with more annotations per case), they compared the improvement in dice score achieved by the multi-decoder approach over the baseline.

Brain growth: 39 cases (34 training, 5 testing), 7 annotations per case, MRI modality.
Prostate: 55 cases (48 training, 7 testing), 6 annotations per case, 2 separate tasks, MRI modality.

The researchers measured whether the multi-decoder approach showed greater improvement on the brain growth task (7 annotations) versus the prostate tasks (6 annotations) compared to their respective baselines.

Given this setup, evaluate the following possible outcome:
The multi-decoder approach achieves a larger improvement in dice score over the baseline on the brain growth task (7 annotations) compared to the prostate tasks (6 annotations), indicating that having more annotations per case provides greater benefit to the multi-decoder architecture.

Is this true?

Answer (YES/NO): NO